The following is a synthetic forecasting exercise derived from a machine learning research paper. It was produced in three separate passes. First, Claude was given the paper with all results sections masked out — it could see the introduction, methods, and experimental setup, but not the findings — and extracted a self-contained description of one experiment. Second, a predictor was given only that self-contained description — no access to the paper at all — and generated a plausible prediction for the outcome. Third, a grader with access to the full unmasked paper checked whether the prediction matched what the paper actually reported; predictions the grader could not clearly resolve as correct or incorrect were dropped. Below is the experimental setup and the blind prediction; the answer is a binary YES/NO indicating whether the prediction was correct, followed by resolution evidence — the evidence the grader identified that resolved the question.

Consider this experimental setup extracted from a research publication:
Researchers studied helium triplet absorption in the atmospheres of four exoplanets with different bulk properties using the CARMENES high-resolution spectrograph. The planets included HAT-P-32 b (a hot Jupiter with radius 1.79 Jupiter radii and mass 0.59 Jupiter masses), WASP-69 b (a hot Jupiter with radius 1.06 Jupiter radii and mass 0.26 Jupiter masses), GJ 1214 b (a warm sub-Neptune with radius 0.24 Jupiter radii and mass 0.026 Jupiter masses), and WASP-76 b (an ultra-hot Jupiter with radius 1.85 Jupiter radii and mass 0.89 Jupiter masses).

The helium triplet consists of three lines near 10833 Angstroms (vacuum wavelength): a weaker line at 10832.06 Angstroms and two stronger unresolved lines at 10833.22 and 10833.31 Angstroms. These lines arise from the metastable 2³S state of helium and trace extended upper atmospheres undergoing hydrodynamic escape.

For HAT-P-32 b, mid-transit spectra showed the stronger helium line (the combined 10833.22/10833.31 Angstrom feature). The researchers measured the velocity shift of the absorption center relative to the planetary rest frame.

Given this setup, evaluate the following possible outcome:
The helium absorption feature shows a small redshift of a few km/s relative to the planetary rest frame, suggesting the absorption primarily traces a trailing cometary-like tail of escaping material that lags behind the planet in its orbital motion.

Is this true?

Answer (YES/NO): NO